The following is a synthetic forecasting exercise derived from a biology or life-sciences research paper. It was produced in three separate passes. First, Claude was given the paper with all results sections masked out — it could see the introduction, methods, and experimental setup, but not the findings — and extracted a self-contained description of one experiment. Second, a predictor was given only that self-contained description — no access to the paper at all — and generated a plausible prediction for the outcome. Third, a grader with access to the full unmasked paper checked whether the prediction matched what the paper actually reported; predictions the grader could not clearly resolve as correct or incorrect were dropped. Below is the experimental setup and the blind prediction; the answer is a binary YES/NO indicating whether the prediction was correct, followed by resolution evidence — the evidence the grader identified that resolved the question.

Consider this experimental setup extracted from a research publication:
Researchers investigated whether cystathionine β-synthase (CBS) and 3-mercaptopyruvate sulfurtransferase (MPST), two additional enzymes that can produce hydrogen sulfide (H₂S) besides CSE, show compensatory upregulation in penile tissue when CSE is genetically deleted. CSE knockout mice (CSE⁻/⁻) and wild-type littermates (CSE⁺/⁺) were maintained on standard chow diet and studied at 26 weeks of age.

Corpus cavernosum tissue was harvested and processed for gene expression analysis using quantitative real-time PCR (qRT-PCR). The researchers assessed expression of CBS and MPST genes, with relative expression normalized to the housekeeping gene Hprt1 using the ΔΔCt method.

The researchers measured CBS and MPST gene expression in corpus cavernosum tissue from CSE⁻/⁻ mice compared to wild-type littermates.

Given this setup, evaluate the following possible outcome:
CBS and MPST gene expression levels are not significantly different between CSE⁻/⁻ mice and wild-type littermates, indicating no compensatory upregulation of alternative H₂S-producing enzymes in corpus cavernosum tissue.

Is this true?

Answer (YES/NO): YES